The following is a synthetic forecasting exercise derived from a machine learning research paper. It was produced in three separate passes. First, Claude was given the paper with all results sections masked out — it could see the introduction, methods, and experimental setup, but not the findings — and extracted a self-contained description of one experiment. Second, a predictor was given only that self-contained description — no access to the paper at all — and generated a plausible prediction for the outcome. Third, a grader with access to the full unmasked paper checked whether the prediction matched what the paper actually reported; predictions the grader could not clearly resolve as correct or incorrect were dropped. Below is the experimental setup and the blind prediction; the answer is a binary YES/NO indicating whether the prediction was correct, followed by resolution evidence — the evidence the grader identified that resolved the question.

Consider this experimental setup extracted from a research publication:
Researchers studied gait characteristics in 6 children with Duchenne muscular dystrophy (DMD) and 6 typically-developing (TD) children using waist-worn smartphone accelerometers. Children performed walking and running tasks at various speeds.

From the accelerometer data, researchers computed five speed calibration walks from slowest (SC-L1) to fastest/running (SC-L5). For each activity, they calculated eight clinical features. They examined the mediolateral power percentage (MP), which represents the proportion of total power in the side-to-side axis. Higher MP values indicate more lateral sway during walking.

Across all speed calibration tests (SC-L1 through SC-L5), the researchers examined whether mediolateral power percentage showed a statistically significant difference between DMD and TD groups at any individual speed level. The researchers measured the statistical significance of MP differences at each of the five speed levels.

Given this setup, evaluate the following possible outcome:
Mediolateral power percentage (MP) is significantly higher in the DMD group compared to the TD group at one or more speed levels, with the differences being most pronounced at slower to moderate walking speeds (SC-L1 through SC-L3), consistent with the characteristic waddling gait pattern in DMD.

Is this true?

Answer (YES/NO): NO